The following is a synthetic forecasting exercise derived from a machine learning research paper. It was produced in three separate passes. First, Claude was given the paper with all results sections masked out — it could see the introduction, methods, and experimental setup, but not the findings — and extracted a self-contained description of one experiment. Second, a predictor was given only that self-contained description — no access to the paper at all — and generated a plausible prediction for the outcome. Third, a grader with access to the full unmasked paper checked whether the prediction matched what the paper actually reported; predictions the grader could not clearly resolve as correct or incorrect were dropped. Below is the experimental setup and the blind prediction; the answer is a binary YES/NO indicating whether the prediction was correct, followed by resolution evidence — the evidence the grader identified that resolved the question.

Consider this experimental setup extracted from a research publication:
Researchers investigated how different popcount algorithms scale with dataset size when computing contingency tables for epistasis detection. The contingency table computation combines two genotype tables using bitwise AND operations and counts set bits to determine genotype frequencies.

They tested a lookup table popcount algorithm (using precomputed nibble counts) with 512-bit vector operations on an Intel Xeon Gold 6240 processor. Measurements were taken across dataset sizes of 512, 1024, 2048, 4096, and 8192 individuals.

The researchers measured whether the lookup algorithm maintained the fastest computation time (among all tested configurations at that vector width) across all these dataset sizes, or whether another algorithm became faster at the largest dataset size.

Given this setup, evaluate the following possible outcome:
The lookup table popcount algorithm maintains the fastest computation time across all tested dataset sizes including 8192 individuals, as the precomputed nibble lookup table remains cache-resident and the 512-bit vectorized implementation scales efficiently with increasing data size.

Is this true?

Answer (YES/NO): NO